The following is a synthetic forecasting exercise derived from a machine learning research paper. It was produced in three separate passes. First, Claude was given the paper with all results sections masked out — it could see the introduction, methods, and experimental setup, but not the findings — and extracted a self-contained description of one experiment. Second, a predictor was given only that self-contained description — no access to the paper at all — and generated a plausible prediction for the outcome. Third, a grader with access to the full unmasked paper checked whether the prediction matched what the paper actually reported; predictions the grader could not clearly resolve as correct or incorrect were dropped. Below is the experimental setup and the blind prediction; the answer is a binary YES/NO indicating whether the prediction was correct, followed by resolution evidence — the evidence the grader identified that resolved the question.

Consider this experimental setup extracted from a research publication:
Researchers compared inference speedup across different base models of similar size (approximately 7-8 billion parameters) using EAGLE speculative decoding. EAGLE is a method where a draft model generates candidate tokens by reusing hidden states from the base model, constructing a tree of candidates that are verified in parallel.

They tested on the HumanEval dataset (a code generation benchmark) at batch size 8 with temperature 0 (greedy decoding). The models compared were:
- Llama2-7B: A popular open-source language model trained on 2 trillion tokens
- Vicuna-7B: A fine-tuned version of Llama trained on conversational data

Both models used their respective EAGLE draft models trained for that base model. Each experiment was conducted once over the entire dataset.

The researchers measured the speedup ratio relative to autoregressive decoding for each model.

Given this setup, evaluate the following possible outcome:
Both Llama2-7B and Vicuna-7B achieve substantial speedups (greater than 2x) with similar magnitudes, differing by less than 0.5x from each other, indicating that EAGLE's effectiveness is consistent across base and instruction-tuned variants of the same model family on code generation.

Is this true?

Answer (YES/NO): YES